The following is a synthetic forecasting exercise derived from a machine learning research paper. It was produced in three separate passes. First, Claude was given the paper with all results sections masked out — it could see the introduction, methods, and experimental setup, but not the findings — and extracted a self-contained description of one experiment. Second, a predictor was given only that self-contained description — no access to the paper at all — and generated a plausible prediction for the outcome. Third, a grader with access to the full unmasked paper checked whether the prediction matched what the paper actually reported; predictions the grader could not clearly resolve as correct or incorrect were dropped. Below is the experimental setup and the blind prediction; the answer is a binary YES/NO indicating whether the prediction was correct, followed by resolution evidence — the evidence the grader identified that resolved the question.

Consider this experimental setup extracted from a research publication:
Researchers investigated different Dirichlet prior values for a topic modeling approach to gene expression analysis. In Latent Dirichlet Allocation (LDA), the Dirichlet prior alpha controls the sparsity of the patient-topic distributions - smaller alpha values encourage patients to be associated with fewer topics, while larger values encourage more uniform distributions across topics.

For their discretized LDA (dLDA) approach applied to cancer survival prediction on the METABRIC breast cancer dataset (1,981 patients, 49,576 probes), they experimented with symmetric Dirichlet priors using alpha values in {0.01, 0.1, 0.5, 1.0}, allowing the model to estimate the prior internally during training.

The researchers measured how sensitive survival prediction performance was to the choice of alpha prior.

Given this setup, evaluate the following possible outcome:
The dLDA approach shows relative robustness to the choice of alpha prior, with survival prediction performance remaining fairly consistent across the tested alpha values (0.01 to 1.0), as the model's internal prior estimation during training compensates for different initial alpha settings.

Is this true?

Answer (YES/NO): YES